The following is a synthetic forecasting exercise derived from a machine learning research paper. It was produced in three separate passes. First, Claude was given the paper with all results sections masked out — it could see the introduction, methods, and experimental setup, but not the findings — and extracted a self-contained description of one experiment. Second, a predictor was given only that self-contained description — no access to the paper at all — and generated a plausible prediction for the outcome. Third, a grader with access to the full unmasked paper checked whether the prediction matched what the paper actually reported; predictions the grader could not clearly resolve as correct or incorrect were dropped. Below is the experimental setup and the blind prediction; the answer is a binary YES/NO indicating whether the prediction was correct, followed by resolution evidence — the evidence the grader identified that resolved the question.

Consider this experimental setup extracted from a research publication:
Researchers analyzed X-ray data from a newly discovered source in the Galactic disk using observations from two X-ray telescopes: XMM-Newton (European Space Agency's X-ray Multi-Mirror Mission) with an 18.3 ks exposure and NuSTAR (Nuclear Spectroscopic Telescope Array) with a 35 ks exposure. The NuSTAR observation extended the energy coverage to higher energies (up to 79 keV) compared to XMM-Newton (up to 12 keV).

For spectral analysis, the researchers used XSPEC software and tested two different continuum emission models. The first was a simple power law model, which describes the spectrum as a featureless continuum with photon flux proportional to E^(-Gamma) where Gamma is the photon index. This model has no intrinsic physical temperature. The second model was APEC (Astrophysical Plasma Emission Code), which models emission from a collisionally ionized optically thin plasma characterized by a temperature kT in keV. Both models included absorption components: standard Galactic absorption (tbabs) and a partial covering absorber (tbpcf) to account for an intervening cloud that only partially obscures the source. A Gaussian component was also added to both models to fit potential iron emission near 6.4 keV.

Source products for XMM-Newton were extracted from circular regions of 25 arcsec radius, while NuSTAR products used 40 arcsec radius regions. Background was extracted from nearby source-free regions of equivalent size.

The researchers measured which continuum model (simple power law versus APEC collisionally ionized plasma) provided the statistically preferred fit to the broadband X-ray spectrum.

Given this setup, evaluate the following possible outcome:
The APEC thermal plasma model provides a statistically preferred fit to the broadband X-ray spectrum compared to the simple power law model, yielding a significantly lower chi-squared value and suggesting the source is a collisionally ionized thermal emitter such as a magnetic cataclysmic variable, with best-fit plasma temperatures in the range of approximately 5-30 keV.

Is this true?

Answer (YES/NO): YES